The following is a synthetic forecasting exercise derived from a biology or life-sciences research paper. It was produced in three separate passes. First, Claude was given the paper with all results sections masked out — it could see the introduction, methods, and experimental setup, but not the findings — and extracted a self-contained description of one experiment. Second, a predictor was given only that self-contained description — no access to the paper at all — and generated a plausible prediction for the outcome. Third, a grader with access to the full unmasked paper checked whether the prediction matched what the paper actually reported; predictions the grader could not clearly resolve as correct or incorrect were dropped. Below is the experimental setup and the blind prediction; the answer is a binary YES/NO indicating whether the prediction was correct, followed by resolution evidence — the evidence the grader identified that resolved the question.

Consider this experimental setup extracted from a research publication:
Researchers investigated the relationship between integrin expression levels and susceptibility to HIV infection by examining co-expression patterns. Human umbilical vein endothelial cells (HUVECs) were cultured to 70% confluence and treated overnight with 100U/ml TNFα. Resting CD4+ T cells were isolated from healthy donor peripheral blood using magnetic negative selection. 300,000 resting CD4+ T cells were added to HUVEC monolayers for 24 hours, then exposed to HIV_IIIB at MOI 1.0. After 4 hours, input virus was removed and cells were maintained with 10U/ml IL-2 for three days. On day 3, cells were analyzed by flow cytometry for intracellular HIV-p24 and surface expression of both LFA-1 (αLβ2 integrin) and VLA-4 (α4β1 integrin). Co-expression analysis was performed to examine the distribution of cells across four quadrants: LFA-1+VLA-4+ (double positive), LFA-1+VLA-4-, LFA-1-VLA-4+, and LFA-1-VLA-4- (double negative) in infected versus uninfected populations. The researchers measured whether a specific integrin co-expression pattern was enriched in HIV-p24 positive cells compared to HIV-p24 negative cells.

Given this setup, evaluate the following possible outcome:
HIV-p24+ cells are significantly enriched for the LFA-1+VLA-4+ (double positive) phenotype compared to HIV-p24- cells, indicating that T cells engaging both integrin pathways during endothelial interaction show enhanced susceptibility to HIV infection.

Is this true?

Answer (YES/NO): YES